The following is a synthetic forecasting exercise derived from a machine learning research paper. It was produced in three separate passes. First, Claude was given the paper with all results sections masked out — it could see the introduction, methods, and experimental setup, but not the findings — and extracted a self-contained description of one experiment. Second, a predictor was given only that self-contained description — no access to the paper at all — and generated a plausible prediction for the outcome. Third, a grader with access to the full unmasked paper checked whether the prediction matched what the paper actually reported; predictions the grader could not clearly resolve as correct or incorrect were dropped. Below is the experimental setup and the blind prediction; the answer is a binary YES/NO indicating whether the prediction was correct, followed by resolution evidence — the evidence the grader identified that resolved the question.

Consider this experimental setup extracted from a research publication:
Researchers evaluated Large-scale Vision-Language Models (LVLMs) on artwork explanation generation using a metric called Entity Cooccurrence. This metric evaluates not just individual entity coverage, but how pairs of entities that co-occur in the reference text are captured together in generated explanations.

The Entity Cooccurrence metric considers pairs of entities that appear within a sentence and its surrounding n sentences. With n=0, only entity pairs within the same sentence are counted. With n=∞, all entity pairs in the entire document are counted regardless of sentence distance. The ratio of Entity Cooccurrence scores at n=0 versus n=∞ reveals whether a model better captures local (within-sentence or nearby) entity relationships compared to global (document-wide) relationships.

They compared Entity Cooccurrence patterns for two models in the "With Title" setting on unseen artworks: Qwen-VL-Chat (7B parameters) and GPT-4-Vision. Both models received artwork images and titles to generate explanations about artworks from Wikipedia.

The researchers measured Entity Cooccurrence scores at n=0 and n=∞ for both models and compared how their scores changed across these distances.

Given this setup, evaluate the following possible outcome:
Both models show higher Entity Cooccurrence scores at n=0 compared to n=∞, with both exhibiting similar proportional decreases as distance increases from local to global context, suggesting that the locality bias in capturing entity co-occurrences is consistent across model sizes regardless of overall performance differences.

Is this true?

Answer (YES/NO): NO